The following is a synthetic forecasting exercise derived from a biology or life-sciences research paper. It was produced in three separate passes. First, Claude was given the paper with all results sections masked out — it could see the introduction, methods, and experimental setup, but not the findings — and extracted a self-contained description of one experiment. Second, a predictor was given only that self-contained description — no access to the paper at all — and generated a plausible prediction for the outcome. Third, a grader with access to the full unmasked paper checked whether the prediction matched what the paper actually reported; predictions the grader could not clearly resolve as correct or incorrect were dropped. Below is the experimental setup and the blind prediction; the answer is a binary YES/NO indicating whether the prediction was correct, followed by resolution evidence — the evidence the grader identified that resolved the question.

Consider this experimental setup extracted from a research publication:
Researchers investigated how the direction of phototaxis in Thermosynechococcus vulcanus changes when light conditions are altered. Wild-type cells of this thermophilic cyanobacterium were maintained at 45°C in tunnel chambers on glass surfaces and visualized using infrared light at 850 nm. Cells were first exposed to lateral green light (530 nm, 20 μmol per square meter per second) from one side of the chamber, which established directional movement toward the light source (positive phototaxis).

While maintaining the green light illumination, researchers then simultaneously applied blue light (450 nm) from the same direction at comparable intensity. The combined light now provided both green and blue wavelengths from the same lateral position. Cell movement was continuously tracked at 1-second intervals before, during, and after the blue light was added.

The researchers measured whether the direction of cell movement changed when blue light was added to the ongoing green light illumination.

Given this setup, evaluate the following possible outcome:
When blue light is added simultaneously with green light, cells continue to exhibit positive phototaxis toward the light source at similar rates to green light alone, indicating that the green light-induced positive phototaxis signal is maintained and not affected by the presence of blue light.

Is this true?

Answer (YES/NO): NO